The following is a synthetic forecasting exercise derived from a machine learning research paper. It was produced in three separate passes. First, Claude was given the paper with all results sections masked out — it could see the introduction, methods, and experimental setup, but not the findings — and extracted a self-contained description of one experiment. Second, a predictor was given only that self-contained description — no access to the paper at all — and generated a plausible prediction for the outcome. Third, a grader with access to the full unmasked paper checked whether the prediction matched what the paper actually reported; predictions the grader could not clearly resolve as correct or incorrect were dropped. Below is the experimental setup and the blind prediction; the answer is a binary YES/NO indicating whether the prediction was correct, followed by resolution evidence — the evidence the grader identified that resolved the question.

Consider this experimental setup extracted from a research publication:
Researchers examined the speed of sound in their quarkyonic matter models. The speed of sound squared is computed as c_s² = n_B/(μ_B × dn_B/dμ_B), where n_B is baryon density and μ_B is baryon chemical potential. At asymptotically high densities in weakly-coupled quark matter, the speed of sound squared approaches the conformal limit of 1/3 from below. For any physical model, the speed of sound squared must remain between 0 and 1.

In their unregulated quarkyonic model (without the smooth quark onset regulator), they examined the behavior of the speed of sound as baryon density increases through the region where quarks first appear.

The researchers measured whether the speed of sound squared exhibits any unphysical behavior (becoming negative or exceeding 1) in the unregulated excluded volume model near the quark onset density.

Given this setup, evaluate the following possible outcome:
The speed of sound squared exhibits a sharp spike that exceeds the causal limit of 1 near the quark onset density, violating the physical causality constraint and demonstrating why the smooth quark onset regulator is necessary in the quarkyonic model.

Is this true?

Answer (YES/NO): NO